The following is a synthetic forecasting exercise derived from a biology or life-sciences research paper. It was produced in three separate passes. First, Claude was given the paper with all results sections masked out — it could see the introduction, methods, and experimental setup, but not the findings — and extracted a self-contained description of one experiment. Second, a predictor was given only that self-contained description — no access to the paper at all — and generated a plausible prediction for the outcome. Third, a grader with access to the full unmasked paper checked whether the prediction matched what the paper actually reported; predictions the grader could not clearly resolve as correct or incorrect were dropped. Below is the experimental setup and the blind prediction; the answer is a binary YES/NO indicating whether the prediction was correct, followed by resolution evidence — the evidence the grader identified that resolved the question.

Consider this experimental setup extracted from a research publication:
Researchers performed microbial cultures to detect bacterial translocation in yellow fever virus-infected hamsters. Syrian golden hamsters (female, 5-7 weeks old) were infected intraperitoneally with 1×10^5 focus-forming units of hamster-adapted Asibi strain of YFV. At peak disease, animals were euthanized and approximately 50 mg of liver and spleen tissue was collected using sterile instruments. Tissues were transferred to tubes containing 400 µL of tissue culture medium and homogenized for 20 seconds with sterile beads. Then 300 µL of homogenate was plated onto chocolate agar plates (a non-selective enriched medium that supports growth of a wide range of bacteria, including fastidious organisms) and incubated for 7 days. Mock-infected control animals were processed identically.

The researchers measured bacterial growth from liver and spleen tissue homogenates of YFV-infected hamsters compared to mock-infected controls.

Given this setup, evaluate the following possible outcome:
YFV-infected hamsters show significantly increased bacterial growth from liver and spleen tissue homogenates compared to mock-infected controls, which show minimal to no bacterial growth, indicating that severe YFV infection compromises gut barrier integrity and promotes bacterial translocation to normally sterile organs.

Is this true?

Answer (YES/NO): YES